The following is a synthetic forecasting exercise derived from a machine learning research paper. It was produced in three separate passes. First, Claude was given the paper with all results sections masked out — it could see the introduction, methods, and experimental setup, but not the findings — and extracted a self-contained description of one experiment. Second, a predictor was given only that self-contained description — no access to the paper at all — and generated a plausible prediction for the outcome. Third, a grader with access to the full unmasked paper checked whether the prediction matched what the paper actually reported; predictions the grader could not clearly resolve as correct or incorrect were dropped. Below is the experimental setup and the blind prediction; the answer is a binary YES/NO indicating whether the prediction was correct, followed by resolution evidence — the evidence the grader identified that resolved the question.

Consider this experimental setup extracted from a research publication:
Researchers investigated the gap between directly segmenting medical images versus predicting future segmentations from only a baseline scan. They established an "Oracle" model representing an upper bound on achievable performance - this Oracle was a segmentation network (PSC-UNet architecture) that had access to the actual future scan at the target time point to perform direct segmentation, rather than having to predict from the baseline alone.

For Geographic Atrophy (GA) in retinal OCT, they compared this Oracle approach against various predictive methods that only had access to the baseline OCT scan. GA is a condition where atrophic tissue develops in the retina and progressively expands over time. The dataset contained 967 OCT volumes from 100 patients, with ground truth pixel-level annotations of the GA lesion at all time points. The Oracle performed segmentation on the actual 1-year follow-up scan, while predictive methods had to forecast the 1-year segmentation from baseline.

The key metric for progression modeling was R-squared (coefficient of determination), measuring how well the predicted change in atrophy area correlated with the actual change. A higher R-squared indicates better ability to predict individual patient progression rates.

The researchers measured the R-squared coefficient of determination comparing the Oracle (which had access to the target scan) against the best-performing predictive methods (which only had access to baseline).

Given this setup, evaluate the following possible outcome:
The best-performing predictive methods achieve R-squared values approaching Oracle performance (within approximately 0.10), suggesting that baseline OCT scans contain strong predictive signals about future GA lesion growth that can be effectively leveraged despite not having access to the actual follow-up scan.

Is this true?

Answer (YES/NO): NO